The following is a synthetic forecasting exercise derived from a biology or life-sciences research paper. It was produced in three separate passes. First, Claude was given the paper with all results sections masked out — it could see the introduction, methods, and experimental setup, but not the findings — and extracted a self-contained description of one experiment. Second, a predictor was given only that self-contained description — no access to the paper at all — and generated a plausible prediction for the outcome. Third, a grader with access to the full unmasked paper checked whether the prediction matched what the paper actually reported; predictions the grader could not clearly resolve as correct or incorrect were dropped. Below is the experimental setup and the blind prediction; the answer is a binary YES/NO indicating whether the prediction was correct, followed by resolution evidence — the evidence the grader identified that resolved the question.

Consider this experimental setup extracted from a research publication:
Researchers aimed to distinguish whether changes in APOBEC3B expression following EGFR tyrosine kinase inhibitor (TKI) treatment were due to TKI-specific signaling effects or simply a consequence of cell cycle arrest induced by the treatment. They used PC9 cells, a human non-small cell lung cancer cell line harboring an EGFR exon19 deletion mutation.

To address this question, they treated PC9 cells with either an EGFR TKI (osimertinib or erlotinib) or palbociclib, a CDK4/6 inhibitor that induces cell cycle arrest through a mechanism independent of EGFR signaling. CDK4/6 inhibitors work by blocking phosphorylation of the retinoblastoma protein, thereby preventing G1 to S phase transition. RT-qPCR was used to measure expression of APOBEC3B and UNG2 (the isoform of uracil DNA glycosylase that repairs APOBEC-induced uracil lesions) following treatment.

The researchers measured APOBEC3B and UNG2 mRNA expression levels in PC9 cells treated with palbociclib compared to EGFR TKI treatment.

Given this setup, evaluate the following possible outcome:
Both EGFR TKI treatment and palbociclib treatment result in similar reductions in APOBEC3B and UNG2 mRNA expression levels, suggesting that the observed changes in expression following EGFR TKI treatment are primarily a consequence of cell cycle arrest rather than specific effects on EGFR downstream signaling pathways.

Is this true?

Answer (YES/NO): NO